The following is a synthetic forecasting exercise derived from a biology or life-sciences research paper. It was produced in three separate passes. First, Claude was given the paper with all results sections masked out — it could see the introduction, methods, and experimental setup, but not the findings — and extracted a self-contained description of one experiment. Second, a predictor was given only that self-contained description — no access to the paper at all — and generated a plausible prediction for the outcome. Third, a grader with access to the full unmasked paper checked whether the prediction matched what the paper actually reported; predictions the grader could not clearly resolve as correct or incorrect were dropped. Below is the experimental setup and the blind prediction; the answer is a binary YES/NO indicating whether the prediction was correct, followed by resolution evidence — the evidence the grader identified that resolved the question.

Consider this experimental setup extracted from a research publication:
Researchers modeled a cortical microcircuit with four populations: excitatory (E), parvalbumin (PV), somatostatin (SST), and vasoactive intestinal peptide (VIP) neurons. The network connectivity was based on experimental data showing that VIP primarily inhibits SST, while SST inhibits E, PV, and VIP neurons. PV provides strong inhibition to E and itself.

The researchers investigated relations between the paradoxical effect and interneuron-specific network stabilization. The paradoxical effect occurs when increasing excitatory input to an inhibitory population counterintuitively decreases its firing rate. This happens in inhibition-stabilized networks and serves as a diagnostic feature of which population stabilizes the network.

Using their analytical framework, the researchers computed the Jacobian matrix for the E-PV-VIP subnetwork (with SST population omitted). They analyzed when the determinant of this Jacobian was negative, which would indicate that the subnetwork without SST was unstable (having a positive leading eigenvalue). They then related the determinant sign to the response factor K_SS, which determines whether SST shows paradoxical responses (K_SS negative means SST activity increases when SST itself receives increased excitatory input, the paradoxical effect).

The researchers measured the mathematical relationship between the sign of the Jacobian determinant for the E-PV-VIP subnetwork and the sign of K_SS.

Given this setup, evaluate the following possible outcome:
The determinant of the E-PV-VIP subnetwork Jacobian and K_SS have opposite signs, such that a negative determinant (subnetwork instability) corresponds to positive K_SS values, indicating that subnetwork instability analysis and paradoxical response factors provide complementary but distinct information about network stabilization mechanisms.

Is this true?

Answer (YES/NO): NO